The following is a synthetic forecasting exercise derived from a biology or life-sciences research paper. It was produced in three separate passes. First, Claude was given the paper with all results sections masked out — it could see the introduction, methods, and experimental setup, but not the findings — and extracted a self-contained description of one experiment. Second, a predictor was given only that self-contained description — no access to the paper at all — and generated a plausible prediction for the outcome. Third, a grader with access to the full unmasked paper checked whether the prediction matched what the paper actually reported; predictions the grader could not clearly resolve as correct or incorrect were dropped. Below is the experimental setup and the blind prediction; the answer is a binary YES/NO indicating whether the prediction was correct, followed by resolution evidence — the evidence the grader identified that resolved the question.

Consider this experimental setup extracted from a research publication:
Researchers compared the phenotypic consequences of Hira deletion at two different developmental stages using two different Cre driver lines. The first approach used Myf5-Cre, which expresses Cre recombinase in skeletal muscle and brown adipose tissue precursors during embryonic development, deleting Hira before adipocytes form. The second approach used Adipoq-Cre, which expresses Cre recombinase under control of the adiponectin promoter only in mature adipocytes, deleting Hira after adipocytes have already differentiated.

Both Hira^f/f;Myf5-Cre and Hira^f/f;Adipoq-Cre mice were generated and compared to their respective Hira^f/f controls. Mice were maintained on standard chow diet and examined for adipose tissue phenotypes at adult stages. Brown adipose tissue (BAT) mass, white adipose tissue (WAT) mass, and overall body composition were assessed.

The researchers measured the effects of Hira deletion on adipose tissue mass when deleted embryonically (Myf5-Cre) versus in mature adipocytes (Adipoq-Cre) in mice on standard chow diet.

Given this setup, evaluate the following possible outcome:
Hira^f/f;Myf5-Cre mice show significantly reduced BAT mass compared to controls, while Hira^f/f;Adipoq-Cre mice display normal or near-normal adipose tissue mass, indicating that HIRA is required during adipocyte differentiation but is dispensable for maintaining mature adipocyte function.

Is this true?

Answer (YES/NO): NO